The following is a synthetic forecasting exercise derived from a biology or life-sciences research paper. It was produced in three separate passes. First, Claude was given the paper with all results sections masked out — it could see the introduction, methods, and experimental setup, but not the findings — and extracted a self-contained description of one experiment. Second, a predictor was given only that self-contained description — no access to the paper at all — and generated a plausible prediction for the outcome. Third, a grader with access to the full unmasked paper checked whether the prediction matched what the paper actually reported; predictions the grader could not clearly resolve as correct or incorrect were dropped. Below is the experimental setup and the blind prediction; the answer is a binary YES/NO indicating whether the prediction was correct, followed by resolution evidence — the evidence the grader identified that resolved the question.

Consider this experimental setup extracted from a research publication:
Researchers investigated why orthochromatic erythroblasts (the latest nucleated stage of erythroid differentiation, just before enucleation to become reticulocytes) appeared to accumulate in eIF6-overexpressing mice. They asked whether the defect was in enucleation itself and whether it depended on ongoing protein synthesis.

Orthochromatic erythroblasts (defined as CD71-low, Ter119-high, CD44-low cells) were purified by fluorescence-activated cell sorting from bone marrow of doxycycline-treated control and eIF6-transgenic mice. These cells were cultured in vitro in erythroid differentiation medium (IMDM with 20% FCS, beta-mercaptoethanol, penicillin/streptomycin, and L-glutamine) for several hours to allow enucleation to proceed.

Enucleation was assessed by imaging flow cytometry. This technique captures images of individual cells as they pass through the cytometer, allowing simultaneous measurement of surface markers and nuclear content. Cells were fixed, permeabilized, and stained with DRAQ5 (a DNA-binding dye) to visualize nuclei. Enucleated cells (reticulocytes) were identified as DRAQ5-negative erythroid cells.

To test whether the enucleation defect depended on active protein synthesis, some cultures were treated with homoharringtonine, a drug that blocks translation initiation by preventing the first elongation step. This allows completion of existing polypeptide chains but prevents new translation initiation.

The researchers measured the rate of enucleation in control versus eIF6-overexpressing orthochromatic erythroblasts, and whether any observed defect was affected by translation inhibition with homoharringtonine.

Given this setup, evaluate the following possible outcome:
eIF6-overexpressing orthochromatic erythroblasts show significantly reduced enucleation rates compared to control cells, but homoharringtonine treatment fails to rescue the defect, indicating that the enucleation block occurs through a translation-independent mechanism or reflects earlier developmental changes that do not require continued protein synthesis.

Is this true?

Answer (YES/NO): NO